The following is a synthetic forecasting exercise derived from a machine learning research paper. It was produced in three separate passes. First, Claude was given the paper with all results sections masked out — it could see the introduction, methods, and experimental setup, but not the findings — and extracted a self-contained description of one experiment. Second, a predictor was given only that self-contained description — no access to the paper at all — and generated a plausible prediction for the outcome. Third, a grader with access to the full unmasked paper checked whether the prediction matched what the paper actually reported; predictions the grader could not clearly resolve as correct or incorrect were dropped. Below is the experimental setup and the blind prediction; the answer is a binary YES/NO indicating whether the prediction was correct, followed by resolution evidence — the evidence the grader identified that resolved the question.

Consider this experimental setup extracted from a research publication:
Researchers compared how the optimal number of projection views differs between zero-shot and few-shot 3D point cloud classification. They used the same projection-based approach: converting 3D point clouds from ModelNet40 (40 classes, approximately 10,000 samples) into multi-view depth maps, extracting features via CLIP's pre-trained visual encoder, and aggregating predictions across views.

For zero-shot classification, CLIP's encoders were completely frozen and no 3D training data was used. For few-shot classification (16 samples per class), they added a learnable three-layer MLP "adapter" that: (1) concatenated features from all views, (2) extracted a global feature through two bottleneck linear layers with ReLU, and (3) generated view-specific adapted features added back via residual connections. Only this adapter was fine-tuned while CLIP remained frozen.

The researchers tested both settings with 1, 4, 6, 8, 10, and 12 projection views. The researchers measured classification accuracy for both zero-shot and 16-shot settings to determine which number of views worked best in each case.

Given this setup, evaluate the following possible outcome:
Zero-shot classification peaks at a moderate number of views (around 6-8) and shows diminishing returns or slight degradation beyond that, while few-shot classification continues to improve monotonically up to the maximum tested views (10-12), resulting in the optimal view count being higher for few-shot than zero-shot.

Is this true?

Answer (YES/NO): NO